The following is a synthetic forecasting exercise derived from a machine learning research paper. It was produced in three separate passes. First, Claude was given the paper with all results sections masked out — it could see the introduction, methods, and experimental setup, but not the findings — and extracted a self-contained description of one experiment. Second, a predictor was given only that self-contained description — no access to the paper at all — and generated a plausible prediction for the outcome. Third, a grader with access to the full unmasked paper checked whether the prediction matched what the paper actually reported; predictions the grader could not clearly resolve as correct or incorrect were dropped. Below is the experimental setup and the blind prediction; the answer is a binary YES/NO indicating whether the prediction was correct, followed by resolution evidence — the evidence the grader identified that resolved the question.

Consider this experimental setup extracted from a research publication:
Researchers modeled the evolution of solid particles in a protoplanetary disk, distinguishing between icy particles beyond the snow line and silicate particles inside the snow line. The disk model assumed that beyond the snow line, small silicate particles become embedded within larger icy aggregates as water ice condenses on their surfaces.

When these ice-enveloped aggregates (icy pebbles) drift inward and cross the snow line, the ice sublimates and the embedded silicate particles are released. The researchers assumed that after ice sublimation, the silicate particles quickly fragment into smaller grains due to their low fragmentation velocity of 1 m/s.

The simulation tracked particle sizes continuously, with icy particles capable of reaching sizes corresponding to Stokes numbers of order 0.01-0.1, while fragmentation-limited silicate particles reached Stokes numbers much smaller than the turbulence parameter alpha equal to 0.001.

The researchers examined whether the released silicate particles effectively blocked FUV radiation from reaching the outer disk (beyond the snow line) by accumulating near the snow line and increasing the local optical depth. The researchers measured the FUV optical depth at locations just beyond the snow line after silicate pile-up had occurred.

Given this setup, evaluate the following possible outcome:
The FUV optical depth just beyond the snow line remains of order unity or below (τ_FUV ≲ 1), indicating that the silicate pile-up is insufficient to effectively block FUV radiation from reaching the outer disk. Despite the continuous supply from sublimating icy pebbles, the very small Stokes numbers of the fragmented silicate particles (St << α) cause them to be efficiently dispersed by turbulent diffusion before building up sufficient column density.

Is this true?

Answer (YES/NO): NO